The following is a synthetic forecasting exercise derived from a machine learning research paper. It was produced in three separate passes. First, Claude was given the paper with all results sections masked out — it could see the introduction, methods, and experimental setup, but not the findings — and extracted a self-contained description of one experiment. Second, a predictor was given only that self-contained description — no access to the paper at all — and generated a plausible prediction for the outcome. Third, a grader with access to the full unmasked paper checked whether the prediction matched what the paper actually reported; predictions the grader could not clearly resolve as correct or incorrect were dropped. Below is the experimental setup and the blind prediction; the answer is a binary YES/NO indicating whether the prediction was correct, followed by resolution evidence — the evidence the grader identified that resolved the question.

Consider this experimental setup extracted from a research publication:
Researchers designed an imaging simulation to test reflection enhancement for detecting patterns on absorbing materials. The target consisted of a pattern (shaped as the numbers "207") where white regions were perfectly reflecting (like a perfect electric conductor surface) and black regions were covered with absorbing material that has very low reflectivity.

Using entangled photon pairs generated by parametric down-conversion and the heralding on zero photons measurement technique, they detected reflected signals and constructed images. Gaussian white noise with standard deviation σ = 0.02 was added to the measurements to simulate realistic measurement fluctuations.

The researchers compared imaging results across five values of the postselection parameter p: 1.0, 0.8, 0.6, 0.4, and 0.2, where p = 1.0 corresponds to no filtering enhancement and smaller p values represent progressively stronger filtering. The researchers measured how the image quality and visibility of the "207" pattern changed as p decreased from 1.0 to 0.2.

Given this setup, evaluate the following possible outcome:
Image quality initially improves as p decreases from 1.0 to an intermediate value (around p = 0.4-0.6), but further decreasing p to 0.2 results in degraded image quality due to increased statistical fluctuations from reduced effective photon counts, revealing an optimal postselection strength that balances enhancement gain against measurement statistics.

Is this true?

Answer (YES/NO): NO